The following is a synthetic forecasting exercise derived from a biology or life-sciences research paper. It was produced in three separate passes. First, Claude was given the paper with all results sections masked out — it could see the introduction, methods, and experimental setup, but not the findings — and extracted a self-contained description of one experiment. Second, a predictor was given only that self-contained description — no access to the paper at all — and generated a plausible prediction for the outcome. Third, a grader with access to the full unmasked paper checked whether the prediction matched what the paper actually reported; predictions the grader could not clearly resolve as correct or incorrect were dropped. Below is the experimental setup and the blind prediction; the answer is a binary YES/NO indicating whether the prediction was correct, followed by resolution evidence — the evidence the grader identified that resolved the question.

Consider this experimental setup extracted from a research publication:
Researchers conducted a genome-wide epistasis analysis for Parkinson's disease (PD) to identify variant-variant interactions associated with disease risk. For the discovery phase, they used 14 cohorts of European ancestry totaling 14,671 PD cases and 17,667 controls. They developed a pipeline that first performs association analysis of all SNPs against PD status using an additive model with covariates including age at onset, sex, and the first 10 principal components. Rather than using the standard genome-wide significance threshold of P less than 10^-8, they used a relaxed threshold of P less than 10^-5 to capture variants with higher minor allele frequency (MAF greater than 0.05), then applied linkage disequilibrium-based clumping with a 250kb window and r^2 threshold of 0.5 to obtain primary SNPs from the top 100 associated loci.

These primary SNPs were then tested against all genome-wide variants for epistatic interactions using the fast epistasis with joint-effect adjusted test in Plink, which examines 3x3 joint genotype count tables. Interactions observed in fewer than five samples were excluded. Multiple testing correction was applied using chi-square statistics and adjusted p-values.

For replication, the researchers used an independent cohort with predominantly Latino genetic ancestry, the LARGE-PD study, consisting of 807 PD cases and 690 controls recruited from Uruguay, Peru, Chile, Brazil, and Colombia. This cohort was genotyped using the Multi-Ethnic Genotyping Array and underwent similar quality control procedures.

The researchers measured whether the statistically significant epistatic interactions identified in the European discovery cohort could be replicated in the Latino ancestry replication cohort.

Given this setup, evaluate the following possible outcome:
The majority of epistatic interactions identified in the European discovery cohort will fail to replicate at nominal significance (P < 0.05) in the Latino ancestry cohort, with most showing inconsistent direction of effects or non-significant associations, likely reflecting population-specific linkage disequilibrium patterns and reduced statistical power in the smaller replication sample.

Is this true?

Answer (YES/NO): NO